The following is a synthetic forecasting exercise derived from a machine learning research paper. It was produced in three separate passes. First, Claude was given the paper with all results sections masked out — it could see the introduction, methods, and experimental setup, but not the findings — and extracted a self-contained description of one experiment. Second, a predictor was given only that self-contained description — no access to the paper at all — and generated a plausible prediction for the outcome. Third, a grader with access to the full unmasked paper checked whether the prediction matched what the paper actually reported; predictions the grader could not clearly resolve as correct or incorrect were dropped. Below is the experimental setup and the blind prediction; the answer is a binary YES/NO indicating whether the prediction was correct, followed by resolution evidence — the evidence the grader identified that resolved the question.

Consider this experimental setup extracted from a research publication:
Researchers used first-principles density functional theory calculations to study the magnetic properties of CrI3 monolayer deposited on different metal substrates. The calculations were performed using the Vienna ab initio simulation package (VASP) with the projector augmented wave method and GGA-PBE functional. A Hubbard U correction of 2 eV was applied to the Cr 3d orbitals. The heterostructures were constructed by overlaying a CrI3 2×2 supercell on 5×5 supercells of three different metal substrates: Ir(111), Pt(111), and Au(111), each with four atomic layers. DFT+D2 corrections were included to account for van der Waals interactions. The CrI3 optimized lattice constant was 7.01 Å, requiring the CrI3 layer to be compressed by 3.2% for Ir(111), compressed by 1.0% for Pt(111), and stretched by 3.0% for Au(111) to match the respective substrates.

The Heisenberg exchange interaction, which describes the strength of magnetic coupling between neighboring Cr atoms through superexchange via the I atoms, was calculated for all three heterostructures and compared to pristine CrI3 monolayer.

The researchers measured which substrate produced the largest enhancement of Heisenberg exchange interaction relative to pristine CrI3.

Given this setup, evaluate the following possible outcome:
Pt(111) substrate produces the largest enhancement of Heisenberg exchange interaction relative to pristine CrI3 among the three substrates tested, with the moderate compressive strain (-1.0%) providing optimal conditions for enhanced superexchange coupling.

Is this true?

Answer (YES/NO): NO